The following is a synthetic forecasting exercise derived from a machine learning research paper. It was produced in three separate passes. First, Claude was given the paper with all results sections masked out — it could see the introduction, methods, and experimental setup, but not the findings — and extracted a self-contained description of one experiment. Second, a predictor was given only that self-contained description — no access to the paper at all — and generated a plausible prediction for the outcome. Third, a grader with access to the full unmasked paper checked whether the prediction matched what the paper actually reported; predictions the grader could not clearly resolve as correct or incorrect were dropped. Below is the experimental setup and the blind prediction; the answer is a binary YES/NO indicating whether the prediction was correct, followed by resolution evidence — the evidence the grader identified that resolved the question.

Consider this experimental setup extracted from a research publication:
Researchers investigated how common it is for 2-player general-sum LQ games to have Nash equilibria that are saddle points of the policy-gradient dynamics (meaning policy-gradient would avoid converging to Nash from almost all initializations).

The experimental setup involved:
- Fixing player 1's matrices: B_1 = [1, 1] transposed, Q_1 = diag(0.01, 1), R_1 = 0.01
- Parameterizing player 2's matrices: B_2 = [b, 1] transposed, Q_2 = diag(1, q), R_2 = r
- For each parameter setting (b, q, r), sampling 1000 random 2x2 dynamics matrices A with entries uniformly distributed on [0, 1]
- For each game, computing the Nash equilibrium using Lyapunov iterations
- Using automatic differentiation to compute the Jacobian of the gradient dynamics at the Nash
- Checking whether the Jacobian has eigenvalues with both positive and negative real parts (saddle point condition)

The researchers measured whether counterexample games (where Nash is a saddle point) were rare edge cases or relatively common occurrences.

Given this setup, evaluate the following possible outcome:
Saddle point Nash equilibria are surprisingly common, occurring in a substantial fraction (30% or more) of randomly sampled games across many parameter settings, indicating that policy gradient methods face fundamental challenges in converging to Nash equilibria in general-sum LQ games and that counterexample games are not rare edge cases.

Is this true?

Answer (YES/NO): NO